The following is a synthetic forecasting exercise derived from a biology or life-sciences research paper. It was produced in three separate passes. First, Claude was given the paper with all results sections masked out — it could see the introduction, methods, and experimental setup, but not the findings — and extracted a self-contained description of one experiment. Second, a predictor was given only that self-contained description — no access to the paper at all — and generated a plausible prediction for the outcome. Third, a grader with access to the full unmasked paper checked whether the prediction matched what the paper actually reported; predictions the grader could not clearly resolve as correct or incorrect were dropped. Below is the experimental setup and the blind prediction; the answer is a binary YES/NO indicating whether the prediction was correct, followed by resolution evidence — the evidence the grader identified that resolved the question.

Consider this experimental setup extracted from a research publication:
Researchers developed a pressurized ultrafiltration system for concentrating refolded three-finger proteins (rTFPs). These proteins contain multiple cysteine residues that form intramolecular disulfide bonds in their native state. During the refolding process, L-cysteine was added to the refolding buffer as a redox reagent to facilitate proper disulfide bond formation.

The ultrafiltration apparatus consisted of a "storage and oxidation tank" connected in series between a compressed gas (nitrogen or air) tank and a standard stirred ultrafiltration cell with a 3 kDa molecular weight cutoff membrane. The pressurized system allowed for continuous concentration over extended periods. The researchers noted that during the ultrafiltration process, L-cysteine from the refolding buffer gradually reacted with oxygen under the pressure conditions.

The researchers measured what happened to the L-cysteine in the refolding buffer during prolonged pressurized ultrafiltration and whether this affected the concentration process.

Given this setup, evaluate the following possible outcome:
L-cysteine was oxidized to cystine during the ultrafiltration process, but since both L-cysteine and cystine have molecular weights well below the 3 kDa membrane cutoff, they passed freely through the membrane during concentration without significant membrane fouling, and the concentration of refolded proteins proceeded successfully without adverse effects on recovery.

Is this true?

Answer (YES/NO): NO